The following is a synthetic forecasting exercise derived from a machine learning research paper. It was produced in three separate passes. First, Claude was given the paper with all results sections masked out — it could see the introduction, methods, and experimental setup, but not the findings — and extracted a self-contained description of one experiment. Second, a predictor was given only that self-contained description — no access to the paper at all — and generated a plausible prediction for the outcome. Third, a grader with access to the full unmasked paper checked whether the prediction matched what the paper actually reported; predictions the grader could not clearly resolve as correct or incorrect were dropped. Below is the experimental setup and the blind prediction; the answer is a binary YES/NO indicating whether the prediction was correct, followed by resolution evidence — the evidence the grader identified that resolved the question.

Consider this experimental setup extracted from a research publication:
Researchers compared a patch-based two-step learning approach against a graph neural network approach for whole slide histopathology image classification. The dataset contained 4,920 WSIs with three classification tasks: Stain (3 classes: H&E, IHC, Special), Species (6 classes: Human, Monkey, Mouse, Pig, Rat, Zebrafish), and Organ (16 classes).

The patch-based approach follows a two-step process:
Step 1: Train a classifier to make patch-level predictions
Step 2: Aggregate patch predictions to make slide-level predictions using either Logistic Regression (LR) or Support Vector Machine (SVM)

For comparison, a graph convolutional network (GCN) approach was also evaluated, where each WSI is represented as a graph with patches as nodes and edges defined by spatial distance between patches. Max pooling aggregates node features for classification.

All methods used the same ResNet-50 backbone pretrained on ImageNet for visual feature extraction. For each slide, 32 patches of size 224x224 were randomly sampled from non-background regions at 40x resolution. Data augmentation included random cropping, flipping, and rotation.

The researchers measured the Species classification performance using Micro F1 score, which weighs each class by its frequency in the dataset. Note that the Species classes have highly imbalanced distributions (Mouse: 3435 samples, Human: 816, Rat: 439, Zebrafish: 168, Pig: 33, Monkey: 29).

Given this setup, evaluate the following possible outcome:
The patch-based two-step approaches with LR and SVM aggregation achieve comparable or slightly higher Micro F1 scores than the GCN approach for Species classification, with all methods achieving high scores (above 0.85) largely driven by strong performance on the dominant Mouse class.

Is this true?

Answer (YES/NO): NO